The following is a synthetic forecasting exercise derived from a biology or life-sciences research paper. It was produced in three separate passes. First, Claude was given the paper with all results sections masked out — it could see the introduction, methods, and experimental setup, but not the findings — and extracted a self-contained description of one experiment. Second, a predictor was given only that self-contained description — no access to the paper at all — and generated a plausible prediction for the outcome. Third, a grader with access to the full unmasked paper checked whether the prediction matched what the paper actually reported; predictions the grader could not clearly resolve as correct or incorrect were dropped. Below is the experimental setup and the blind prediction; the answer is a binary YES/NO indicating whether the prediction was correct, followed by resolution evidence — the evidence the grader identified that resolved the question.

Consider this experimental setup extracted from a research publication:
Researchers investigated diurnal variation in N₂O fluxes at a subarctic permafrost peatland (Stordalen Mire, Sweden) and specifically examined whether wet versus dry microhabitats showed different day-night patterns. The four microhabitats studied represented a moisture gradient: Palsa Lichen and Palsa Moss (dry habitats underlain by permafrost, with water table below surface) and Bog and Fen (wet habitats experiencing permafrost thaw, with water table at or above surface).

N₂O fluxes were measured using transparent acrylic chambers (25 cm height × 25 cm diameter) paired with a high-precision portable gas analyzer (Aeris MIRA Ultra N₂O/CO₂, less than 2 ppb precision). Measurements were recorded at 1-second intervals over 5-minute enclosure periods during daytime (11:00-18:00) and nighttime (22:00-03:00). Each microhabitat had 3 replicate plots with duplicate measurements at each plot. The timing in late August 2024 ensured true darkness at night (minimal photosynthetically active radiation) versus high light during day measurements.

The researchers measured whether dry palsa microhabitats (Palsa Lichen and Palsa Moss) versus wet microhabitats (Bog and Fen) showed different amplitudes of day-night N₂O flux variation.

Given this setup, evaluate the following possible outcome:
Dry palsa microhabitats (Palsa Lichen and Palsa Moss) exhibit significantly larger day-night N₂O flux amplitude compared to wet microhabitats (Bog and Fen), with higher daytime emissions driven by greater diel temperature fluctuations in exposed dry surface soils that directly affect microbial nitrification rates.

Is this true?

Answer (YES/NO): NO